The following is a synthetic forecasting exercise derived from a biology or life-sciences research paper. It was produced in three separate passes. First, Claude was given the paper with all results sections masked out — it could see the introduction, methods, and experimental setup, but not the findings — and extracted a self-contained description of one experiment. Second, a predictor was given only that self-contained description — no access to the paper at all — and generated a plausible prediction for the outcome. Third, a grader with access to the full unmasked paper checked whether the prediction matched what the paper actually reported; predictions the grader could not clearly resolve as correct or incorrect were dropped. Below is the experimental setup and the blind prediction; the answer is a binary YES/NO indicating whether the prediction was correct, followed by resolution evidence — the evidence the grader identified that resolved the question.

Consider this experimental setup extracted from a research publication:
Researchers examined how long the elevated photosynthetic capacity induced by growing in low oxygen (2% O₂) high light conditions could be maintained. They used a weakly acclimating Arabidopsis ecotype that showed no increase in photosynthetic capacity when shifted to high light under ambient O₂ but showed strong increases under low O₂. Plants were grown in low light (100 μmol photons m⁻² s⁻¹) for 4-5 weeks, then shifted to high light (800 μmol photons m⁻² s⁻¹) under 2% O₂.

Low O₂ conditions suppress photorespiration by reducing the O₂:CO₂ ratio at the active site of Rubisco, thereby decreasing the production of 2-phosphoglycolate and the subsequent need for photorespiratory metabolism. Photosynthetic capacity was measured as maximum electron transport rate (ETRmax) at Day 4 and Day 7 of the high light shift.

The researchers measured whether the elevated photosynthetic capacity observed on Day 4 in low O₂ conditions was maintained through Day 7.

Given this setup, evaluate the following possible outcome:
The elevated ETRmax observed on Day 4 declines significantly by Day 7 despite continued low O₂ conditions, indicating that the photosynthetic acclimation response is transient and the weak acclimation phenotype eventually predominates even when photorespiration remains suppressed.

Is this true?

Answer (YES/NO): NO